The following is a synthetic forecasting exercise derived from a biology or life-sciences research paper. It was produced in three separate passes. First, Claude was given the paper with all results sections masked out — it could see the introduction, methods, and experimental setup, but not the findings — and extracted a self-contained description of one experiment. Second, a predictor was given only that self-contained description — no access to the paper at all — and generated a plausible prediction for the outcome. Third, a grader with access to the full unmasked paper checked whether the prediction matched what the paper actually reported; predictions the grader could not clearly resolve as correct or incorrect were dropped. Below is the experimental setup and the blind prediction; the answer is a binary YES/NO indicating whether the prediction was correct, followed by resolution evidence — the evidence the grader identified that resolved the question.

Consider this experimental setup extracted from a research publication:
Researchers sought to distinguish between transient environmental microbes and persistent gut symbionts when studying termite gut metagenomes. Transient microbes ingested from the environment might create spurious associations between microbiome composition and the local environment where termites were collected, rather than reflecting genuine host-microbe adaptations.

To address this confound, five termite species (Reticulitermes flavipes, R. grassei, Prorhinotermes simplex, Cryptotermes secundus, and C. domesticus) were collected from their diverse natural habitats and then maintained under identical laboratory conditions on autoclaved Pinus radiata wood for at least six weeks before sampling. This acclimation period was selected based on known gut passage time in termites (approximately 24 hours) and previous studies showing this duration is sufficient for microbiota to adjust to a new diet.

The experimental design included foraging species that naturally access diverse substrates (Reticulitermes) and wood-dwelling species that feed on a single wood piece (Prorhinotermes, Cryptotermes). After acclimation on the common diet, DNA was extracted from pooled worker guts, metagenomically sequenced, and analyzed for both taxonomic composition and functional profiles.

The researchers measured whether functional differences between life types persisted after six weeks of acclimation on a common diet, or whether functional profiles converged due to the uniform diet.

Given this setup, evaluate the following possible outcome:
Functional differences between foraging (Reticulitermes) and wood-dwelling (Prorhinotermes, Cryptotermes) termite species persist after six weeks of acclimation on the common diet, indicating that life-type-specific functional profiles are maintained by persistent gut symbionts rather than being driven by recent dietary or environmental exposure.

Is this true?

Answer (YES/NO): YES